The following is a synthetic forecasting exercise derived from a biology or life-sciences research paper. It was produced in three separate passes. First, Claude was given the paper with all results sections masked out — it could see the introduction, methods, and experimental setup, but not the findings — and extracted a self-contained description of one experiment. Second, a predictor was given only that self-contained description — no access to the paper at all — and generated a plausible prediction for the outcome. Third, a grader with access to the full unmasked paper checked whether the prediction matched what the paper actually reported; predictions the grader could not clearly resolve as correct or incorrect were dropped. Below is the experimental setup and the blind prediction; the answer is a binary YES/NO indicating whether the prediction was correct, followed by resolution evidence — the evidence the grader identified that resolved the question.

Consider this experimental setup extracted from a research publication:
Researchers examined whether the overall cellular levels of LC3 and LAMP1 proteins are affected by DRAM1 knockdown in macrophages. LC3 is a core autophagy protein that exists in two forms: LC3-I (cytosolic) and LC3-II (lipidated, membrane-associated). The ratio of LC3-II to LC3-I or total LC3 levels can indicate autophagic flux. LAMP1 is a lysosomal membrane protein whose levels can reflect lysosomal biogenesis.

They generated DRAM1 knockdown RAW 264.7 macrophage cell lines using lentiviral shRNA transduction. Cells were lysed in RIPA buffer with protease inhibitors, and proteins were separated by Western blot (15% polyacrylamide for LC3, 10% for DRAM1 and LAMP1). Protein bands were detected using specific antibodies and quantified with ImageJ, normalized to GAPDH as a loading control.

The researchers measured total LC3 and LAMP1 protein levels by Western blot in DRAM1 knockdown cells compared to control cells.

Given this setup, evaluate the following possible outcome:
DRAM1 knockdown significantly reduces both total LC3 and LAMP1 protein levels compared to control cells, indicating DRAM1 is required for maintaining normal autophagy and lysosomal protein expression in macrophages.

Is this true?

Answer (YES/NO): NO